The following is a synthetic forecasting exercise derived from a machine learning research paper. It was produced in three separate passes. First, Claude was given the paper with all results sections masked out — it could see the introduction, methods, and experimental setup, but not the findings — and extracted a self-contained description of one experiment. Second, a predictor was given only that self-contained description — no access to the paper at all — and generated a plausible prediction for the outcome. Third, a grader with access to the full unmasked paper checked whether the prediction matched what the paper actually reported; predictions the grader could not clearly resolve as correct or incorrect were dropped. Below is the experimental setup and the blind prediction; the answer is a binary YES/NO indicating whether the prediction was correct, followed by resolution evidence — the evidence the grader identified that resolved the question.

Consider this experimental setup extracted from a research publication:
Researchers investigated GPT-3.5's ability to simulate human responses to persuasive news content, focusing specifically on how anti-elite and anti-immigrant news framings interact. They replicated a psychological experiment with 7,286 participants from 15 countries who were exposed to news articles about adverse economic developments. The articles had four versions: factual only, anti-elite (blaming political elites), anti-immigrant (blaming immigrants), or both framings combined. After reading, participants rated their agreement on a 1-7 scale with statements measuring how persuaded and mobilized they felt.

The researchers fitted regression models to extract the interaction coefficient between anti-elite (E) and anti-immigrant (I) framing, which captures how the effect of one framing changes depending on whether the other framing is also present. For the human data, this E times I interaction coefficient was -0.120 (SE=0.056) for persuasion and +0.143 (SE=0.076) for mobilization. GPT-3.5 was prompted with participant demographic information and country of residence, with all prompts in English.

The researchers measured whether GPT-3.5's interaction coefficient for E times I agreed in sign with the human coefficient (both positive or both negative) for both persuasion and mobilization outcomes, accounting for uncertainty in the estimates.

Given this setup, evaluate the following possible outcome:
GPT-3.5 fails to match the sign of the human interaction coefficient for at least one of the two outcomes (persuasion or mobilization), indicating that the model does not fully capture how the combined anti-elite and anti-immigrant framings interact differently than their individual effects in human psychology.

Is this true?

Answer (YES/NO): YES